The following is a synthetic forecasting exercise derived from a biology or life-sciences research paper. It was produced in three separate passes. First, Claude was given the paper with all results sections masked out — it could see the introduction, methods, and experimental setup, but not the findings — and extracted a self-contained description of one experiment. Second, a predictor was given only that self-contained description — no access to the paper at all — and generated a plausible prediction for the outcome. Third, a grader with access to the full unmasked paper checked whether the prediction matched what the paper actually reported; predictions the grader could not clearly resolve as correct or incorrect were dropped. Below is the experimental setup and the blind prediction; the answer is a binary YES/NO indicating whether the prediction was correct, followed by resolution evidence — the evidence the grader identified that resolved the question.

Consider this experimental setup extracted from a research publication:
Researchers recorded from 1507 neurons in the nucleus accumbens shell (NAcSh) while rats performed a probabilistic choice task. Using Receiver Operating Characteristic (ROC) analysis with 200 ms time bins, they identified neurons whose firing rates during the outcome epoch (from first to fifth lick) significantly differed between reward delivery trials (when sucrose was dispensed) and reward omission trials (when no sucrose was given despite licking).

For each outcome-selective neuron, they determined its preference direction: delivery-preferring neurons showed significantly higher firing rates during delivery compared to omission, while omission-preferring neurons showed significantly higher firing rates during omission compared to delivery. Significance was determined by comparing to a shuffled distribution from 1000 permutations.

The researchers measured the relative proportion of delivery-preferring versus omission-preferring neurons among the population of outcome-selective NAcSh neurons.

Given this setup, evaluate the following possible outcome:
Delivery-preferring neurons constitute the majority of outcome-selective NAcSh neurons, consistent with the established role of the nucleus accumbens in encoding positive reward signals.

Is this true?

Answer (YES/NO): NO